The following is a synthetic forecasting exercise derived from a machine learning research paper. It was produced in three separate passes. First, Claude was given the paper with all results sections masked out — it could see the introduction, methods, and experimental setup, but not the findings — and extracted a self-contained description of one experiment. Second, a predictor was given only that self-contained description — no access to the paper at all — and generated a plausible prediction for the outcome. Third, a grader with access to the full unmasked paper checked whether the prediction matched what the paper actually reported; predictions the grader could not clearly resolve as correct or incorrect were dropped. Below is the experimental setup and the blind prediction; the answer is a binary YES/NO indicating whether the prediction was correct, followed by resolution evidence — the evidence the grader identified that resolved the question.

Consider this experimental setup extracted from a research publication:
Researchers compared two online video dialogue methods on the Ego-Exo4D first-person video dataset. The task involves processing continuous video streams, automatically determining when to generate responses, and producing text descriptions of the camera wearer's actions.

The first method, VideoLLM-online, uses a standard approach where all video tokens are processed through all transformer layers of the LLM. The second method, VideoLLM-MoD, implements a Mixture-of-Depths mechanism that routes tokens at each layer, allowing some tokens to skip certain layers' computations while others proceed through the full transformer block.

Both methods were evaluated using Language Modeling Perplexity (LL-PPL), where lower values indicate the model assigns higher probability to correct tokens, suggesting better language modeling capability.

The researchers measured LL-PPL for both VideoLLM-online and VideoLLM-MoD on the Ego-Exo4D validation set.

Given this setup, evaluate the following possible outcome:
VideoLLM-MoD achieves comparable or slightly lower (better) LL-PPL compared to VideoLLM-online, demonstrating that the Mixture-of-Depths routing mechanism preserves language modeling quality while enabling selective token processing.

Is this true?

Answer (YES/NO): YES